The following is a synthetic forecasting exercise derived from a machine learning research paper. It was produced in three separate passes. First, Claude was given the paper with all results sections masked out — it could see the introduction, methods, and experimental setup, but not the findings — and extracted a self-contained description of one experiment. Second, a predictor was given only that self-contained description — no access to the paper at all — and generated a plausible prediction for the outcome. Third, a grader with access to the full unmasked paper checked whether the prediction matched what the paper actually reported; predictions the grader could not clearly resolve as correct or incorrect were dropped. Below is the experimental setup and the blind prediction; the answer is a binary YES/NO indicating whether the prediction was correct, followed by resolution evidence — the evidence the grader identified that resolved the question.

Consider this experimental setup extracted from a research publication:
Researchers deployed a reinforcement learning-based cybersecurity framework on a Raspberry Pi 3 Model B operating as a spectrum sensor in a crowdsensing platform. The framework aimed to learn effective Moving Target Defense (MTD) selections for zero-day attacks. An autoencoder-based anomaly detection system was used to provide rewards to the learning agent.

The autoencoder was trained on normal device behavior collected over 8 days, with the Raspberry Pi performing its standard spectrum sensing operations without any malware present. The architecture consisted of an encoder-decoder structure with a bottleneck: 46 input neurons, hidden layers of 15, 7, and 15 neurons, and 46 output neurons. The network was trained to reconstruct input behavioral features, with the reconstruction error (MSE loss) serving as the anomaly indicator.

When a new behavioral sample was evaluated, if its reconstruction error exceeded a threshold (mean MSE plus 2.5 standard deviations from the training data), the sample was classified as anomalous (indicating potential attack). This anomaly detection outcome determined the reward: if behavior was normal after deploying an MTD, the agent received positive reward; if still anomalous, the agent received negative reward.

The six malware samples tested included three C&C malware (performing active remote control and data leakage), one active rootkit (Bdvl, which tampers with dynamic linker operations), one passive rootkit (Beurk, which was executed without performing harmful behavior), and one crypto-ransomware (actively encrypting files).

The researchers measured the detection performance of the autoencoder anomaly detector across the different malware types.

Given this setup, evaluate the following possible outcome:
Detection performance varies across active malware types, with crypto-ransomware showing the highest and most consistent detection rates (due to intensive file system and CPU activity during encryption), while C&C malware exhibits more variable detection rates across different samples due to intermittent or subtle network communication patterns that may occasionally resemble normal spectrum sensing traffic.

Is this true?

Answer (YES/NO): YES